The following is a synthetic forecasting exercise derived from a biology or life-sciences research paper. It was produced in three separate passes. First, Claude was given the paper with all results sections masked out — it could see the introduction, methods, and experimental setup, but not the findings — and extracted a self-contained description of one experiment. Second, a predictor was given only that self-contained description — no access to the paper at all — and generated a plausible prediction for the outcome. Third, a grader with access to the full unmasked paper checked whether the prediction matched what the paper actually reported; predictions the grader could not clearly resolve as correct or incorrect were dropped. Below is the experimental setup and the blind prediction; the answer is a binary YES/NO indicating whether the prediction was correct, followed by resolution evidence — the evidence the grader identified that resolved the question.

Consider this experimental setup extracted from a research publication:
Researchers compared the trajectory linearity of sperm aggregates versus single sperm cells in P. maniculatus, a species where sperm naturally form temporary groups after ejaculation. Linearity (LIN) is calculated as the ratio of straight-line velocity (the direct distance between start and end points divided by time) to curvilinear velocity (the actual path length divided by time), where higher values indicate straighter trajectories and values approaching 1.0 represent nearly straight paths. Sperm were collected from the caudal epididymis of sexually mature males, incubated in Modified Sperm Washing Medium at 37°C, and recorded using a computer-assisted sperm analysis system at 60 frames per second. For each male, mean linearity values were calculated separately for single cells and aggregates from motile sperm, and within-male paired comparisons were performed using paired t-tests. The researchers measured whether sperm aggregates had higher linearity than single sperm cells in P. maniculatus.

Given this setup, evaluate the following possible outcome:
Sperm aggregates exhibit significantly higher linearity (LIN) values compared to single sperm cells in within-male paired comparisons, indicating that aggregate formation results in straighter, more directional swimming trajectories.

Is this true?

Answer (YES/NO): NO